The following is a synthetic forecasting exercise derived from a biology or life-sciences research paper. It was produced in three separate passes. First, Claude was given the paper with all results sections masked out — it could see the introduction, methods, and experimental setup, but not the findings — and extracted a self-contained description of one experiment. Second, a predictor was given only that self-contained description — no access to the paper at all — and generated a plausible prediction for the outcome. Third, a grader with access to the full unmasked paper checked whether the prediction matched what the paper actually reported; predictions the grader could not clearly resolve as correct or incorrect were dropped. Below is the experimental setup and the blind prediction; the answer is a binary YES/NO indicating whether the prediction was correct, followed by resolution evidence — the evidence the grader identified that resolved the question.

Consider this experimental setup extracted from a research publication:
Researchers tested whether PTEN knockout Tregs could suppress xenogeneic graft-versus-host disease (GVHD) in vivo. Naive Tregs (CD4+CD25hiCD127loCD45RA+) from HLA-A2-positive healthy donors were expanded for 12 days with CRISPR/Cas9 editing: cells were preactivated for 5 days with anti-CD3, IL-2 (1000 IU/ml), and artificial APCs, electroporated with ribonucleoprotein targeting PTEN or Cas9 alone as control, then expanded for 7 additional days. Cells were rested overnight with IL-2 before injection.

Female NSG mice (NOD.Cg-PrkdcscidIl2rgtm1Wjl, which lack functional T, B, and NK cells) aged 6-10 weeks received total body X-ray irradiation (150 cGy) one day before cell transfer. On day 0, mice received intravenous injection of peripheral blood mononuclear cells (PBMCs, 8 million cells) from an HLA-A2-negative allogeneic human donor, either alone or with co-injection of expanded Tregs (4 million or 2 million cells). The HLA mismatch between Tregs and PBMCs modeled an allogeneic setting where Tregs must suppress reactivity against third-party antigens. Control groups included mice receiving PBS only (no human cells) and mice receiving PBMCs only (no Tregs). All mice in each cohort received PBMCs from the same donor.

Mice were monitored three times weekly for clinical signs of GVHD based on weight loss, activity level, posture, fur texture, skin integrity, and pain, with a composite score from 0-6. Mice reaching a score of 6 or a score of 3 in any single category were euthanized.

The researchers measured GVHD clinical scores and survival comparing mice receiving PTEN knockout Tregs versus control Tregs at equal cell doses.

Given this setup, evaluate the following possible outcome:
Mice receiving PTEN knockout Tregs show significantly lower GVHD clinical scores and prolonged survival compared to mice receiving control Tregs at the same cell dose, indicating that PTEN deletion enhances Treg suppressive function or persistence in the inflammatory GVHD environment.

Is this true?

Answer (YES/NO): NO